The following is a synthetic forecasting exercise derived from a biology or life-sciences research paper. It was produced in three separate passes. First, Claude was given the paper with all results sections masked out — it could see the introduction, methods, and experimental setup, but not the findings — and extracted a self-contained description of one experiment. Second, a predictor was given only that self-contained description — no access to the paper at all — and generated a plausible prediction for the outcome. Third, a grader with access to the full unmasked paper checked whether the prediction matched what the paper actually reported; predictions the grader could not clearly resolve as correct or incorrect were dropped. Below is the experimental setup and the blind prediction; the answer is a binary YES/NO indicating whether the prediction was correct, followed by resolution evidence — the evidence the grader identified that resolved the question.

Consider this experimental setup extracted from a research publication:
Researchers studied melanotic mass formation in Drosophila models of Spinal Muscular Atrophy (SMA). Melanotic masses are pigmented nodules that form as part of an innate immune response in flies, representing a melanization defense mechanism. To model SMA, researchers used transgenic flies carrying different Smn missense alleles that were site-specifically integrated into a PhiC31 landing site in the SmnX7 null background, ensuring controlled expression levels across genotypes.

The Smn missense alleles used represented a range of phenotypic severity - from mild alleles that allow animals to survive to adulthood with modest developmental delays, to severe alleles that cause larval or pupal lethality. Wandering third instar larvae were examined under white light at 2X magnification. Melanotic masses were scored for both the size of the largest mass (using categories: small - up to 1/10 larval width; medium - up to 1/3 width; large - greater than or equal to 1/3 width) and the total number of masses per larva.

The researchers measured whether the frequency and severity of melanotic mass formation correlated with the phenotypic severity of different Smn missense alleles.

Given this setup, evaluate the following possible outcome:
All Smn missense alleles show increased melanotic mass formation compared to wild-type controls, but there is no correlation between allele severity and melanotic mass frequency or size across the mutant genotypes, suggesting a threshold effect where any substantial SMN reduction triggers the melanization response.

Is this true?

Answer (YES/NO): NO